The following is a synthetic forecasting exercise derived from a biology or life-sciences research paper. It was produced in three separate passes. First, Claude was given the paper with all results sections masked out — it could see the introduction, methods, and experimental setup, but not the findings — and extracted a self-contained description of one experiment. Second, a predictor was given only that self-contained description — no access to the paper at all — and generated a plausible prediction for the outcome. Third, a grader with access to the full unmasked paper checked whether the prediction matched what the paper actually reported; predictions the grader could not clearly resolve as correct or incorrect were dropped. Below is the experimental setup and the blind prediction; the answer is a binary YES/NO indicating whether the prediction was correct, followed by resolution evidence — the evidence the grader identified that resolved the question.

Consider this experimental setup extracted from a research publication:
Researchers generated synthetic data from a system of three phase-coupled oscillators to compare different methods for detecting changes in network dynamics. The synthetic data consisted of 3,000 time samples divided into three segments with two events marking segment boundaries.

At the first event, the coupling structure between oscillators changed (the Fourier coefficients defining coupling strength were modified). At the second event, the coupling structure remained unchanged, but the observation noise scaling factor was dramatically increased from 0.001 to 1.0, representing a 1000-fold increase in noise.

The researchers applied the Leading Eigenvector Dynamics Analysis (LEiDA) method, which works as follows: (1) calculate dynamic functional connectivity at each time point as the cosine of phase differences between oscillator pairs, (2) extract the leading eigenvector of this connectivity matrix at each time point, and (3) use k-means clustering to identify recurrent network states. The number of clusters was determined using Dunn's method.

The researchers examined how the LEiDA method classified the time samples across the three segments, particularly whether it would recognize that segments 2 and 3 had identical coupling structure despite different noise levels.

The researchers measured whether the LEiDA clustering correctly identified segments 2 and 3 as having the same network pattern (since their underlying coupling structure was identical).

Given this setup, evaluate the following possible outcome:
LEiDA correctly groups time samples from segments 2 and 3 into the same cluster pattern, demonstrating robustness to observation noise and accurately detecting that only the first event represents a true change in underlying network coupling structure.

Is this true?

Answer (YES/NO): NO